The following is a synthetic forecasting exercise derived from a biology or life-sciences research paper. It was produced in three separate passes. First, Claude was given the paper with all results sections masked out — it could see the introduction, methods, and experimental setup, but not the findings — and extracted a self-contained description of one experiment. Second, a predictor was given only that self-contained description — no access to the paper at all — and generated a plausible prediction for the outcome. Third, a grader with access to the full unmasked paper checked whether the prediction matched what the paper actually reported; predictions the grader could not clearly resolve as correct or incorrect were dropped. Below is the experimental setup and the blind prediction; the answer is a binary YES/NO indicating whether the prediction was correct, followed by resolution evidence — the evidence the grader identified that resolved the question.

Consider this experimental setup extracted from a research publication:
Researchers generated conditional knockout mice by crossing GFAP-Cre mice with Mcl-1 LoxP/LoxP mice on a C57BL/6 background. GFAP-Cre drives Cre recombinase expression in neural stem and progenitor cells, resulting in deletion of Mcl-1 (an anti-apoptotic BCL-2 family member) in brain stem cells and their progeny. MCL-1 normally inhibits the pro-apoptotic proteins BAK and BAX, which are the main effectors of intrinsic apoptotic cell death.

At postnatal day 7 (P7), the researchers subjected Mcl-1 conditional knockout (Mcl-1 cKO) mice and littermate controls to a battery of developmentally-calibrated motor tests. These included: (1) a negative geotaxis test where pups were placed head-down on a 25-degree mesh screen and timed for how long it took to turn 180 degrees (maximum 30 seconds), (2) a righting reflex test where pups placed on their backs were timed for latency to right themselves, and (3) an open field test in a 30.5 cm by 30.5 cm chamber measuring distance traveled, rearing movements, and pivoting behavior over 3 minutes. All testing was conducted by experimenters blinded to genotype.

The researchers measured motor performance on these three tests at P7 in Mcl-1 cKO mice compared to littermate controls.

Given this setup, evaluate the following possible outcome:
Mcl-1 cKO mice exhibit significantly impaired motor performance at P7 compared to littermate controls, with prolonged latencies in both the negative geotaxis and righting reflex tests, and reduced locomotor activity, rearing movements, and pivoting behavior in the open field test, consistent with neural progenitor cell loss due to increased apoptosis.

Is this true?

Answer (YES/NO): NO